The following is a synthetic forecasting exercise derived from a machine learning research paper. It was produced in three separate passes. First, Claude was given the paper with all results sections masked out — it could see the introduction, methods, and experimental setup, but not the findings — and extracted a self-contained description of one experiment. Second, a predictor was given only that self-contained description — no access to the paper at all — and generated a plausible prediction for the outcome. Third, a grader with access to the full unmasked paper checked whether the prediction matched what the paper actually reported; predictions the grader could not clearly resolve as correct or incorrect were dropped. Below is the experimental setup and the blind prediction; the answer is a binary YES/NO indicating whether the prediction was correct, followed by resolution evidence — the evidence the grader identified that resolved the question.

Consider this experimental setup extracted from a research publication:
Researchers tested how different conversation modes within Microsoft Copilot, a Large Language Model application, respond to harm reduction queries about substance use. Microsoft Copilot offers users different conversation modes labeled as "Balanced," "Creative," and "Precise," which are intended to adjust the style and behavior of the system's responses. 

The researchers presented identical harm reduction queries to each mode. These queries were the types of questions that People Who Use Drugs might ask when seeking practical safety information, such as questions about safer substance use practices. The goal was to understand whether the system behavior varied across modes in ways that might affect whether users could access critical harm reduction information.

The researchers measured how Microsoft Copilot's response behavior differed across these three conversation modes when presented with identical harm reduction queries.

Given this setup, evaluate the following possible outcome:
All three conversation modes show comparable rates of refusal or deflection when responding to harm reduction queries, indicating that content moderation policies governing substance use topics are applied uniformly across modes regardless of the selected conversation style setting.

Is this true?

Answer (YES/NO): NO